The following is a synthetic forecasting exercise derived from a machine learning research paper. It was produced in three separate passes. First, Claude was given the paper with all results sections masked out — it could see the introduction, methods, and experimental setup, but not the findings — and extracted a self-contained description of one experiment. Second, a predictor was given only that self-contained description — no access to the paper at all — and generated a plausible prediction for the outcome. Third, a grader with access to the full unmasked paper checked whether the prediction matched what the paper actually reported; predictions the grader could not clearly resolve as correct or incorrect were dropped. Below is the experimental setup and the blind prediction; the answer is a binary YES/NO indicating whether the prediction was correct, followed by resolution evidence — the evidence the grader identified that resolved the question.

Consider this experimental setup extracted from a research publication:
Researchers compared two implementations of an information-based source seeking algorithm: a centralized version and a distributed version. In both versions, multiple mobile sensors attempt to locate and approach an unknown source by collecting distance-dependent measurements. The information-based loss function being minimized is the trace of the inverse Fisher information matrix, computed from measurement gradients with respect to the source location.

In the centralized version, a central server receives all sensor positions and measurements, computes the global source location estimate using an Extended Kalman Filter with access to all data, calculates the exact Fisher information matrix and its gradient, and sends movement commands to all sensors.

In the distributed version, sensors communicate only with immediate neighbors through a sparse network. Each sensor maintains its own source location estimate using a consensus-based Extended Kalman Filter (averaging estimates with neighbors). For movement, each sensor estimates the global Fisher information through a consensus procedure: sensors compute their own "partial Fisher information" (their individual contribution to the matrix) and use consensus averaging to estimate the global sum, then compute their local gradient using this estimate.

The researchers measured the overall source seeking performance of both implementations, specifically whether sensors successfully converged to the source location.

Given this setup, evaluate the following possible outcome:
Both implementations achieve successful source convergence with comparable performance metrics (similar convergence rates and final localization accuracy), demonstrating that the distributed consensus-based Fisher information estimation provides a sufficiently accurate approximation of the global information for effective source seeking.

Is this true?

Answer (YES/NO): NO